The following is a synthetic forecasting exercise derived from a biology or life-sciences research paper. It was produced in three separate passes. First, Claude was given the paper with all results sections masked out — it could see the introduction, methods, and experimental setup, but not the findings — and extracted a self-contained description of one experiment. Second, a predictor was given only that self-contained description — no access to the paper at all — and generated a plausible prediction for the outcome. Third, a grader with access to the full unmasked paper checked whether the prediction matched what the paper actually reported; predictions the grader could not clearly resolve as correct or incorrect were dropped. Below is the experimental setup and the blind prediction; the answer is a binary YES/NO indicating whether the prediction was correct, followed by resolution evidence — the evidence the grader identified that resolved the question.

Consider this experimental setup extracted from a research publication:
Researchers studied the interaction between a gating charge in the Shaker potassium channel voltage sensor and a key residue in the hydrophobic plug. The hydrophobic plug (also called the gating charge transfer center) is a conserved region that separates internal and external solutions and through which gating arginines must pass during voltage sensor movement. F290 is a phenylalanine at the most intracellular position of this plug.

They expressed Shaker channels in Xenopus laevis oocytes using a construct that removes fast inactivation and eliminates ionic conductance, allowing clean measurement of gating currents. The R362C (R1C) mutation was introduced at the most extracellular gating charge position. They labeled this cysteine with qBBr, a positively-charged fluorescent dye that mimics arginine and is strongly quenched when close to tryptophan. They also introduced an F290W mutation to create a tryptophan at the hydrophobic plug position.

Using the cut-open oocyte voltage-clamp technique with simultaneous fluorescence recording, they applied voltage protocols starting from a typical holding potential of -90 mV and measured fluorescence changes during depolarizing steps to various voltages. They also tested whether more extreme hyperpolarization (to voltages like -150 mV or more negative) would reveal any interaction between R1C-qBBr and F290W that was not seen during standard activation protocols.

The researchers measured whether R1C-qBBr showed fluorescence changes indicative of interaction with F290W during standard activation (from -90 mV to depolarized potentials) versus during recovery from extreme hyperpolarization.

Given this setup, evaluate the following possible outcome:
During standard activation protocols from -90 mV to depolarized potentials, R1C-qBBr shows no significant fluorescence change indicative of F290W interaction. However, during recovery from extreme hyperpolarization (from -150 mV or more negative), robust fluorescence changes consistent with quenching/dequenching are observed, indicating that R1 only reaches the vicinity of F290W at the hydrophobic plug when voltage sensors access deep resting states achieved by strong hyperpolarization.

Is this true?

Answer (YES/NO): YES